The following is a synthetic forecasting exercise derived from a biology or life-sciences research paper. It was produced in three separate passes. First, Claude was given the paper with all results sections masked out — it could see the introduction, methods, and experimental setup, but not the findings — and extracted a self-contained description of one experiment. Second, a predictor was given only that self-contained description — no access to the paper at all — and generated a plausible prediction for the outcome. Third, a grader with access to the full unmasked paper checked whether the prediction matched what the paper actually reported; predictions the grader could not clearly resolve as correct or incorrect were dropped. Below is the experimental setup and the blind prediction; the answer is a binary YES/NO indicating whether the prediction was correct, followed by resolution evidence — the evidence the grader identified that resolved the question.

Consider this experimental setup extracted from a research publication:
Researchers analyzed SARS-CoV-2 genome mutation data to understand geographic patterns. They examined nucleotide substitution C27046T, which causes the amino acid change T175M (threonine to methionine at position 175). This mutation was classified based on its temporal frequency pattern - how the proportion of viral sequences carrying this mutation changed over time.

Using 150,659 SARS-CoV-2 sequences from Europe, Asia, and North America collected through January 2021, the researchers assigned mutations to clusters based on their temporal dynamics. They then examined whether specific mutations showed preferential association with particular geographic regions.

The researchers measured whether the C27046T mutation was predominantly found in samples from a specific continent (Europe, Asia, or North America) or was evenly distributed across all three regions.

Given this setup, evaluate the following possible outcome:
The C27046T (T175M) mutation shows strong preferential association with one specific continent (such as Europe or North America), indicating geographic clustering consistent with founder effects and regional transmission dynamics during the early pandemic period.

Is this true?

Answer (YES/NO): YES